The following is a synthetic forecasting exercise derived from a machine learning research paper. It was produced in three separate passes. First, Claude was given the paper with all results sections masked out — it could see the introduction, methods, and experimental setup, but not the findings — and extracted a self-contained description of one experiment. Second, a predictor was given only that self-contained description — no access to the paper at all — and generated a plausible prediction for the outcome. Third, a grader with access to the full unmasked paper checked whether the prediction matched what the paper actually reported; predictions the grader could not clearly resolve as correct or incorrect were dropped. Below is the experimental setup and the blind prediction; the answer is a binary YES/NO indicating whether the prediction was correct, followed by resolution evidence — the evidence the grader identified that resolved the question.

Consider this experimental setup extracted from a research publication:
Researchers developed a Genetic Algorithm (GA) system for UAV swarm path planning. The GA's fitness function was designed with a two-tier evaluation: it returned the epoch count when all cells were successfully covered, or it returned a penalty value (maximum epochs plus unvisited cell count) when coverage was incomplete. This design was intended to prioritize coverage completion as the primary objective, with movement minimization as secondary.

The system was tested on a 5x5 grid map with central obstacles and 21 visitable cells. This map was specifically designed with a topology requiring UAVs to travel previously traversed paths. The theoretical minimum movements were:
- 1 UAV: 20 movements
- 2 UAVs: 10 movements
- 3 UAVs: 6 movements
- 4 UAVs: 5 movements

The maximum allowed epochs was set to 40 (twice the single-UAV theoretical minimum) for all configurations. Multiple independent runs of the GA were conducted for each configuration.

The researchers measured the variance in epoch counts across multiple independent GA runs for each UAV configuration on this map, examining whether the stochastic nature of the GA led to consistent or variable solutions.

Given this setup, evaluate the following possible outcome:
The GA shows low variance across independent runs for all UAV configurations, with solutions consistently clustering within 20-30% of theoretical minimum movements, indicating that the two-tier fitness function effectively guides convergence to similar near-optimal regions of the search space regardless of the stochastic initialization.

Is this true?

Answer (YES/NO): NO